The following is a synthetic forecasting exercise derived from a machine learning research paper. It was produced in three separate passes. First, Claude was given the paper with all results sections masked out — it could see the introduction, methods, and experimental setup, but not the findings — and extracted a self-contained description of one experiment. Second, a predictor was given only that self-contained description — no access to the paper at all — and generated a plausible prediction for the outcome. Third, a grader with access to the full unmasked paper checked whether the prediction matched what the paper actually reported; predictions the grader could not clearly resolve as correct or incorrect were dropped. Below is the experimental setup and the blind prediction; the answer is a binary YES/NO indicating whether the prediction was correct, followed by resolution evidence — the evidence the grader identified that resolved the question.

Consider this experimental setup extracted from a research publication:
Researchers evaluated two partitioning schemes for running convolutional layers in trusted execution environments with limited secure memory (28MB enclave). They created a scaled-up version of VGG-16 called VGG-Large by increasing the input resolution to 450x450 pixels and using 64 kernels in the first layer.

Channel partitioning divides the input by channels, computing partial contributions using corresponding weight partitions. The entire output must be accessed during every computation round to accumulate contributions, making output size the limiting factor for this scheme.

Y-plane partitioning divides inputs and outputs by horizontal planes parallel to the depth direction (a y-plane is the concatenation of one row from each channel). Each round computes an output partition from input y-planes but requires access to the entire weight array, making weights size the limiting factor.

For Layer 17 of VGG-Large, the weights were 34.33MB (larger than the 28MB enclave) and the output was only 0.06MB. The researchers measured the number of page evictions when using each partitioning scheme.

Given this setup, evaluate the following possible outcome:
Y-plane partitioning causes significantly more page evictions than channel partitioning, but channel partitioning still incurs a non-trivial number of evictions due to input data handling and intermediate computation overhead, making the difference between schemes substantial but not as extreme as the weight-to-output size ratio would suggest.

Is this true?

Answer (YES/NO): YES